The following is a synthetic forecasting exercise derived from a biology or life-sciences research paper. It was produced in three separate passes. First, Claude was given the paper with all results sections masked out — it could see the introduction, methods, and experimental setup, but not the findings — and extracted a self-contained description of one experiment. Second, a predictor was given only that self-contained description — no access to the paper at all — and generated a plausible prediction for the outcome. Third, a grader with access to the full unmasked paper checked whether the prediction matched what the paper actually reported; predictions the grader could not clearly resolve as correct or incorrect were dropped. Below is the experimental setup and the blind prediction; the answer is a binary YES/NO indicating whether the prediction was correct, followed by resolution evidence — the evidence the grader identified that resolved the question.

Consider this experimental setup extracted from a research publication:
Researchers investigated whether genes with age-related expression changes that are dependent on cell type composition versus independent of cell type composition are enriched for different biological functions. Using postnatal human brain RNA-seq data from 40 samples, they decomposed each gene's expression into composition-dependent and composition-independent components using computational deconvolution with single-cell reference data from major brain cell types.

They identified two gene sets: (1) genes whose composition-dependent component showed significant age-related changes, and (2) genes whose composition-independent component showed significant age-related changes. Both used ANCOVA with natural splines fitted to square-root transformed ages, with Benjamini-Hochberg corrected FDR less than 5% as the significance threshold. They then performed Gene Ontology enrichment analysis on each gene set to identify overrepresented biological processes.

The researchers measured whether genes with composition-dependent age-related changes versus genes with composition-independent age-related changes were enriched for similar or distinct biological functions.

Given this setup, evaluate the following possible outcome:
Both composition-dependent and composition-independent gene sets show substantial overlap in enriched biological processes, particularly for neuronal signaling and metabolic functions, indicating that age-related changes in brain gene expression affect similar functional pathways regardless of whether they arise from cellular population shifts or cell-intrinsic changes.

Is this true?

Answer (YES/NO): NO